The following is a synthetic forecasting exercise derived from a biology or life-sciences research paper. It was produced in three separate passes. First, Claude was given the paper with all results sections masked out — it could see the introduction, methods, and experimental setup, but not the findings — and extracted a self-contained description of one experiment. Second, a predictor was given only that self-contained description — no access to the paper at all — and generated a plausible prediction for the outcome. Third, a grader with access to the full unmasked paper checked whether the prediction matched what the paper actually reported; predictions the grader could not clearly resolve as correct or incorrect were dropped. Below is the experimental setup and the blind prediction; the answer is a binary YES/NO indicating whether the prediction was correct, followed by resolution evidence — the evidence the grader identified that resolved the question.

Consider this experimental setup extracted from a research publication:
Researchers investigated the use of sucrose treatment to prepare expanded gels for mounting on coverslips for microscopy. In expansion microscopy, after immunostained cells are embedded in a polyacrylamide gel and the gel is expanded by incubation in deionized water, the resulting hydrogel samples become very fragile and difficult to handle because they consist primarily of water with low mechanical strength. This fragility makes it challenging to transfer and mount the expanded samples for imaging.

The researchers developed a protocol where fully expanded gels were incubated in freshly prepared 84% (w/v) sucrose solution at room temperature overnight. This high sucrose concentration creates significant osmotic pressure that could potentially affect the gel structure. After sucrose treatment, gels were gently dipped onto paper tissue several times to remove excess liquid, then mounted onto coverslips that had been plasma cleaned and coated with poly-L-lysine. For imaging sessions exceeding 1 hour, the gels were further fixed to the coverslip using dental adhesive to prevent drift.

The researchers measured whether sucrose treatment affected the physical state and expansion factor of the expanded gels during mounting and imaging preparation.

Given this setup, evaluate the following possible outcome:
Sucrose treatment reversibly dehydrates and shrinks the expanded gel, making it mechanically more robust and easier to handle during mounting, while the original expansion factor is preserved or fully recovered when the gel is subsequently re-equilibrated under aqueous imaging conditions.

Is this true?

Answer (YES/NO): NO